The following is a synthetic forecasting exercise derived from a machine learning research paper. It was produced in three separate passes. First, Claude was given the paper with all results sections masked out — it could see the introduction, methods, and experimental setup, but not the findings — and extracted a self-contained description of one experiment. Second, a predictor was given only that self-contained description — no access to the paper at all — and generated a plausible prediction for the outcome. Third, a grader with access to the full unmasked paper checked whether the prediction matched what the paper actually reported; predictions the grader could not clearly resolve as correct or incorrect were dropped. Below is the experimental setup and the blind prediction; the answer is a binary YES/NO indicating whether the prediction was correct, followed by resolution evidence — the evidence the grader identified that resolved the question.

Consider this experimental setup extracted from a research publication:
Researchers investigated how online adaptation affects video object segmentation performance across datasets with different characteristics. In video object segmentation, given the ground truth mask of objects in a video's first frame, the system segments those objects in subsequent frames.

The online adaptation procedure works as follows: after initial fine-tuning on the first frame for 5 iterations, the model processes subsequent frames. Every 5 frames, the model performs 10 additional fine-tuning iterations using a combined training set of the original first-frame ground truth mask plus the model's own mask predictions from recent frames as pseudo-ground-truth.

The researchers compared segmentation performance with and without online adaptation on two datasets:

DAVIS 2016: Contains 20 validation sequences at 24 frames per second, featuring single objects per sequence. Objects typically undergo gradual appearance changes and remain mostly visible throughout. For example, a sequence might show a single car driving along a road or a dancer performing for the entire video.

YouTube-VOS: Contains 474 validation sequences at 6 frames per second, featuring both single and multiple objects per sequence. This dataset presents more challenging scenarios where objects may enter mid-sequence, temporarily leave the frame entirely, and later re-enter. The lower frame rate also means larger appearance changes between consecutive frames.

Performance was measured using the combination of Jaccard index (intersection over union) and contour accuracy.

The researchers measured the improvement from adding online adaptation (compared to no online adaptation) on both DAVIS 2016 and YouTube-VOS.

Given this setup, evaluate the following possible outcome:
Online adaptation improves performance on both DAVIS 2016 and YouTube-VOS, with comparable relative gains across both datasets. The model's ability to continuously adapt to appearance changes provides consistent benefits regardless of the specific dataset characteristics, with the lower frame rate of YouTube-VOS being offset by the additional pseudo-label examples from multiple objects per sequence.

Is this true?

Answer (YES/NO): NO